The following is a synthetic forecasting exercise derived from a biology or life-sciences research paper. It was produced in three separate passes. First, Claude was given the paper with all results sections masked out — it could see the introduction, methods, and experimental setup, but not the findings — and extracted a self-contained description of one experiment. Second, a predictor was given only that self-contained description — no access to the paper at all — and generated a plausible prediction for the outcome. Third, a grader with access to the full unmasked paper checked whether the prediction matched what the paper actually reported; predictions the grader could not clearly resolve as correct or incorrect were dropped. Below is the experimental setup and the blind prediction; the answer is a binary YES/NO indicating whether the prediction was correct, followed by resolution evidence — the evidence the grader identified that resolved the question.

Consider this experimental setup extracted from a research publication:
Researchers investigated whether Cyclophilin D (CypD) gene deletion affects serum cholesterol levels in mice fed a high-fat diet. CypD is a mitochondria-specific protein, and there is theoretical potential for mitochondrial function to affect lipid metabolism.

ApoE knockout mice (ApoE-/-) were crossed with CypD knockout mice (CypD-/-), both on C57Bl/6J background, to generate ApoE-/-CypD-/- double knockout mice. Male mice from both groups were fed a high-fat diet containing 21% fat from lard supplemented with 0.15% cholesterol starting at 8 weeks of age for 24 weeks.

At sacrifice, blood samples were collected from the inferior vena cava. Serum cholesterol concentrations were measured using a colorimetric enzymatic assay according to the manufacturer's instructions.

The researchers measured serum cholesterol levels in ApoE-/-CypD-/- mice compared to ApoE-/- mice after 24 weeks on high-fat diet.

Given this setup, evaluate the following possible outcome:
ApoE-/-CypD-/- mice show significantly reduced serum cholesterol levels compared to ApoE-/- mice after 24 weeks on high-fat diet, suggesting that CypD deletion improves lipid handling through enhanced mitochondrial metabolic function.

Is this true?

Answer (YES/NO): NO